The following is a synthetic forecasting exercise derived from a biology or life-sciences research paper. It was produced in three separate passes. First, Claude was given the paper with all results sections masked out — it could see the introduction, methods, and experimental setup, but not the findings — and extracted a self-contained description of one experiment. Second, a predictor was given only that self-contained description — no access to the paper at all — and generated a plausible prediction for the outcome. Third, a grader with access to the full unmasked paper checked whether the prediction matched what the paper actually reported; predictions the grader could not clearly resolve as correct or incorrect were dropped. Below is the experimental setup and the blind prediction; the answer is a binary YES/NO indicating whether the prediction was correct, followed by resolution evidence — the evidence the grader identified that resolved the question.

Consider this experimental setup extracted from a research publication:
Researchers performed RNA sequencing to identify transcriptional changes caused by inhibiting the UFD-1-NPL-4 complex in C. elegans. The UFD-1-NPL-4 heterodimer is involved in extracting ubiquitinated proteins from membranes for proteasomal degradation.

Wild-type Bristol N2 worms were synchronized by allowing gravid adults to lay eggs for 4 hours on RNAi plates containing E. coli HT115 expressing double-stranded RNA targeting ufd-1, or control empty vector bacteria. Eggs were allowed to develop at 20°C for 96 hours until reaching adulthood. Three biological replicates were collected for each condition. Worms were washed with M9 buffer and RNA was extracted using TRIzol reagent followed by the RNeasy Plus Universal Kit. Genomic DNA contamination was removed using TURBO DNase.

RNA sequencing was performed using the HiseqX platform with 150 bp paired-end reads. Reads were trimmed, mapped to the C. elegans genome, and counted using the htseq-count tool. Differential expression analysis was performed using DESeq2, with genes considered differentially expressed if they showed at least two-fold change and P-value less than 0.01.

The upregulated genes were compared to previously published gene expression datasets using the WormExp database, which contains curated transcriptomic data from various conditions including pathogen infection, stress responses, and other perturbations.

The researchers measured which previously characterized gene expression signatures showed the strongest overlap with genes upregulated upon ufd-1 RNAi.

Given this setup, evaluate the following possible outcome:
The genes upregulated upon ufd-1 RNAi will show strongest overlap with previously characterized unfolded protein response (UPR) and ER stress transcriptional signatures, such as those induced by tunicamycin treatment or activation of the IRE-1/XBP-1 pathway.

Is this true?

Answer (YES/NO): NO